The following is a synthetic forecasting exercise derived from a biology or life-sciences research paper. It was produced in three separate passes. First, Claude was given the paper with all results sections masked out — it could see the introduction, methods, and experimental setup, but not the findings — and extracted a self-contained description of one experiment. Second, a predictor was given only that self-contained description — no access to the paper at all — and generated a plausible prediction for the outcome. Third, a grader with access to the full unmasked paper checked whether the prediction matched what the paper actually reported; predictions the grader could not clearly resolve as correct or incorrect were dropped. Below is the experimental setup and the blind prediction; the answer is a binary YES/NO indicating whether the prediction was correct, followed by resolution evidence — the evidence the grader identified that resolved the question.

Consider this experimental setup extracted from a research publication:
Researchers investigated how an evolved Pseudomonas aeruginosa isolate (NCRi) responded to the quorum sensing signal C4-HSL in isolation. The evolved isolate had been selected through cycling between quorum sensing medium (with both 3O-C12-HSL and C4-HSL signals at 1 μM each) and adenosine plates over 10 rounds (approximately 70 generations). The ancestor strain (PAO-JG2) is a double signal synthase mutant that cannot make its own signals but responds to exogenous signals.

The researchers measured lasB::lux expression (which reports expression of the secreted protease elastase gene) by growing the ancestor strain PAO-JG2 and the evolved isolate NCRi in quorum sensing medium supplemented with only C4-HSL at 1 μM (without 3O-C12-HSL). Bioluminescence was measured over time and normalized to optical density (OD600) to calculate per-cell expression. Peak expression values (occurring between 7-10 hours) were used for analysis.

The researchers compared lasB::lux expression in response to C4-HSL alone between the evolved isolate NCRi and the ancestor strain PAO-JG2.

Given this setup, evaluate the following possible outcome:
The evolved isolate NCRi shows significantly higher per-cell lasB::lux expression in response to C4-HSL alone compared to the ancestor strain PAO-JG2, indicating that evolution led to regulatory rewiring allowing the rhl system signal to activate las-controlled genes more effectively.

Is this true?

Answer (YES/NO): NO